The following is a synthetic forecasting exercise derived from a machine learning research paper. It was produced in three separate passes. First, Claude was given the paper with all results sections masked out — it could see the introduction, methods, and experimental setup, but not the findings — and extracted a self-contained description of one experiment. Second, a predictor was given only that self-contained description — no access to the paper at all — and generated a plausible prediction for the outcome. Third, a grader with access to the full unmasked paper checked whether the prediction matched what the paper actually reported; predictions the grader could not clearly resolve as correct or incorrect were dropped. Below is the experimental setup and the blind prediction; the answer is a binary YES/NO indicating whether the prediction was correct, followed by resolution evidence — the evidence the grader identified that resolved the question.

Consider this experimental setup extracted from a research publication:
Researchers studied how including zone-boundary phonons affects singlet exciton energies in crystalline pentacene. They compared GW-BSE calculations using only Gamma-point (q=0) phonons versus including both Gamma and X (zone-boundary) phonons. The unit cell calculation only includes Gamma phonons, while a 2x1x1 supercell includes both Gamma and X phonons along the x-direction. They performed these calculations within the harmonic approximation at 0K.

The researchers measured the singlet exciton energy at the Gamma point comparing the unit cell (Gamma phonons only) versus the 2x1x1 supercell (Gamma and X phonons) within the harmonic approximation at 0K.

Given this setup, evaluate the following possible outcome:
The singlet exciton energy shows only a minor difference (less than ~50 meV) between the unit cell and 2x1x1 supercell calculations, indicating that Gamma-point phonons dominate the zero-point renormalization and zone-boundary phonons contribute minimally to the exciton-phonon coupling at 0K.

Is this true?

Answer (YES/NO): NO